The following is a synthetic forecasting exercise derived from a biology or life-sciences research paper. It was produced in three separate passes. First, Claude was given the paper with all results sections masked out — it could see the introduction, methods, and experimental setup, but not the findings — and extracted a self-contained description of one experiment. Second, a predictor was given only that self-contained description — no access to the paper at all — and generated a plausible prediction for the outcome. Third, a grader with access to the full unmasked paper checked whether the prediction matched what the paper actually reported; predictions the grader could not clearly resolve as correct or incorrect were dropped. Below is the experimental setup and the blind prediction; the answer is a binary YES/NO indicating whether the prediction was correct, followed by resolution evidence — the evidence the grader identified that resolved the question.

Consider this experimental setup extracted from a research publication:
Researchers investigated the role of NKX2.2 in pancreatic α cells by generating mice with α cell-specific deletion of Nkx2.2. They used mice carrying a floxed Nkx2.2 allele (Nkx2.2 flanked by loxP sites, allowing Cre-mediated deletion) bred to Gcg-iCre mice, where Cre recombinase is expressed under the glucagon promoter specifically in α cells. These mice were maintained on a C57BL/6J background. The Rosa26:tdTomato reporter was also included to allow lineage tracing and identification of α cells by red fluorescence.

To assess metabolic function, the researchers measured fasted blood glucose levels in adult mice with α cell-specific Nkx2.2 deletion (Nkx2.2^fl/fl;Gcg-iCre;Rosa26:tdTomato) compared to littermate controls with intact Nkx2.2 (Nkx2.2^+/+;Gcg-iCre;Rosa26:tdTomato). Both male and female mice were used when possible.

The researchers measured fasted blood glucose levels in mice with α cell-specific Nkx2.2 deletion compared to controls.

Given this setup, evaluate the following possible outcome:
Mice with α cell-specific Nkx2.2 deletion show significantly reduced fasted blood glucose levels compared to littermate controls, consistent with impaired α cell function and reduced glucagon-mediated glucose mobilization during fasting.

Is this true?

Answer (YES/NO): YES